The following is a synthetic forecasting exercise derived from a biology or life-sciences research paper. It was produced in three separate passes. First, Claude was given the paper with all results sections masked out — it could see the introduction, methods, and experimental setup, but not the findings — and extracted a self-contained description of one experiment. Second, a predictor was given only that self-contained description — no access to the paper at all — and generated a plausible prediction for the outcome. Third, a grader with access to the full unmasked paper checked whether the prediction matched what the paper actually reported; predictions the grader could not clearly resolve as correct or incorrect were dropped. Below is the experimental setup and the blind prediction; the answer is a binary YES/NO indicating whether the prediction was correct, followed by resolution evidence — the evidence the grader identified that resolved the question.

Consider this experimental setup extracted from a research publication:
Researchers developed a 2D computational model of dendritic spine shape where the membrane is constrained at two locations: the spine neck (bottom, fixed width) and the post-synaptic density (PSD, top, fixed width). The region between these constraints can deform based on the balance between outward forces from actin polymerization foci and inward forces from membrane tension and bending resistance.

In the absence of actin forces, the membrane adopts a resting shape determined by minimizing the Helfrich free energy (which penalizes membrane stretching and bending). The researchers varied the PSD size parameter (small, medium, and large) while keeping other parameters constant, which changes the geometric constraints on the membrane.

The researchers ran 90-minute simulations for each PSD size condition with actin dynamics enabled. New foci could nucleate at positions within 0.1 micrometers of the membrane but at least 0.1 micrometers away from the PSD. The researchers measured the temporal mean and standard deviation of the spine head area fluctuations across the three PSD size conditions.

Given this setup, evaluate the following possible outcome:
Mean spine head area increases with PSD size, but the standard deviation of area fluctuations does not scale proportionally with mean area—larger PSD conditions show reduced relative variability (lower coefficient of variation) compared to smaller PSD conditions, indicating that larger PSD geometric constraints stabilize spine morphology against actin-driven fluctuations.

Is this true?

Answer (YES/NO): YES